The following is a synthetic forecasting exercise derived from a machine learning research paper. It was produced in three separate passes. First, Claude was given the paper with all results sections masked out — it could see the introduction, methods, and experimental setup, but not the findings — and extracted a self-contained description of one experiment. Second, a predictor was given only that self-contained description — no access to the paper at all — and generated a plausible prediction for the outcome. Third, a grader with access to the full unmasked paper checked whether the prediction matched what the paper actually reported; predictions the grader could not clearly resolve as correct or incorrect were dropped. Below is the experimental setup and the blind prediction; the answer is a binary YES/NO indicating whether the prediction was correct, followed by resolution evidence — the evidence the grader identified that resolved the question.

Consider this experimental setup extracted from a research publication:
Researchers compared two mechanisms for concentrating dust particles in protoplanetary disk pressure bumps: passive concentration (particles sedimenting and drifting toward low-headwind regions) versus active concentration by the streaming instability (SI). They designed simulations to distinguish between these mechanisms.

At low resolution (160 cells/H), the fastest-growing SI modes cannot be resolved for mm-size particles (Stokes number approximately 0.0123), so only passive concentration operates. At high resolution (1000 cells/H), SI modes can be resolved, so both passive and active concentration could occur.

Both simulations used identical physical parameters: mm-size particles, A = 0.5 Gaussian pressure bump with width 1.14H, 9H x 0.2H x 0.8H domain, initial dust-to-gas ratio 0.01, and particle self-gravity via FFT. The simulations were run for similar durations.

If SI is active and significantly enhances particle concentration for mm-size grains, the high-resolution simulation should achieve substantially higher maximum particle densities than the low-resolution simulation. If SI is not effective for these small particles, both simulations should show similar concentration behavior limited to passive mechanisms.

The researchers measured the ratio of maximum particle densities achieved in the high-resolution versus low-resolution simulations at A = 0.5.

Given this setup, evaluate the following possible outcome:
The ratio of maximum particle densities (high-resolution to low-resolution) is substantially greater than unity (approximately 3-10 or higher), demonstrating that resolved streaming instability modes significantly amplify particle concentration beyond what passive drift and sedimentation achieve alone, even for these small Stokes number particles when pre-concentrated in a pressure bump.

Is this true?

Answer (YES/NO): NO